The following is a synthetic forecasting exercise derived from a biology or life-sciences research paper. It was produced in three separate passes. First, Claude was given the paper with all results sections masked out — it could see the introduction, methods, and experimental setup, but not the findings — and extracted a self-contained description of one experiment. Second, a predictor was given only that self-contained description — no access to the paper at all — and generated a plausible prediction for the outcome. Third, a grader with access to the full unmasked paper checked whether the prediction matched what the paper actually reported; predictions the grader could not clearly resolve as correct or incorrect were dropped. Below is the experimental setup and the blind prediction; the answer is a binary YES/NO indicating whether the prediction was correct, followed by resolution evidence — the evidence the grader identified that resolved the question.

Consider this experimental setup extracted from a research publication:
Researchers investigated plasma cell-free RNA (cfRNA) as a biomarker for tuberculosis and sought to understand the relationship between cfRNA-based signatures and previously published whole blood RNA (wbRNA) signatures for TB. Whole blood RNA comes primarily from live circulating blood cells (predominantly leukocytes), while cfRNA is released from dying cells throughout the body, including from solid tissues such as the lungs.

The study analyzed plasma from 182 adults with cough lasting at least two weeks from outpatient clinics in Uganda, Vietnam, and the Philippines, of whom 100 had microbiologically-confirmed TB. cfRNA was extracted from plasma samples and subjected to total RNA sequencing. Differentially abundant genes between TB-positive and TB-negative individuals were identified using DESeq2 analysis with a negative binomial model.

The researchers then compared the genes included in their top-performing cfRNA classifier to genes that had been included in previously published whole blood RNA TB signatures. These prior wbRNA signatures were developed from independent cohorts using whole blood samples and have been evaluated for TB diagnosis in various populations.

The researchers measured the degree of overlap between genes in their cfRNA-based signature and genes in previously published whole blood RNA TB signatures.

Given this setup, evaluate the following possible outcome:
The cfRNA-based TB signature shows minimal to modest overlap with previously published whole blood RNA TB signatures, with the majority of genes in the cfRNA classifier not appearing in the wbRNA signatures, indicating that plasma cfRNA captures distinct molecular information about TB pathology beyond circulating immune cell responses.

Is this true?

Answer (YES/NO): NO